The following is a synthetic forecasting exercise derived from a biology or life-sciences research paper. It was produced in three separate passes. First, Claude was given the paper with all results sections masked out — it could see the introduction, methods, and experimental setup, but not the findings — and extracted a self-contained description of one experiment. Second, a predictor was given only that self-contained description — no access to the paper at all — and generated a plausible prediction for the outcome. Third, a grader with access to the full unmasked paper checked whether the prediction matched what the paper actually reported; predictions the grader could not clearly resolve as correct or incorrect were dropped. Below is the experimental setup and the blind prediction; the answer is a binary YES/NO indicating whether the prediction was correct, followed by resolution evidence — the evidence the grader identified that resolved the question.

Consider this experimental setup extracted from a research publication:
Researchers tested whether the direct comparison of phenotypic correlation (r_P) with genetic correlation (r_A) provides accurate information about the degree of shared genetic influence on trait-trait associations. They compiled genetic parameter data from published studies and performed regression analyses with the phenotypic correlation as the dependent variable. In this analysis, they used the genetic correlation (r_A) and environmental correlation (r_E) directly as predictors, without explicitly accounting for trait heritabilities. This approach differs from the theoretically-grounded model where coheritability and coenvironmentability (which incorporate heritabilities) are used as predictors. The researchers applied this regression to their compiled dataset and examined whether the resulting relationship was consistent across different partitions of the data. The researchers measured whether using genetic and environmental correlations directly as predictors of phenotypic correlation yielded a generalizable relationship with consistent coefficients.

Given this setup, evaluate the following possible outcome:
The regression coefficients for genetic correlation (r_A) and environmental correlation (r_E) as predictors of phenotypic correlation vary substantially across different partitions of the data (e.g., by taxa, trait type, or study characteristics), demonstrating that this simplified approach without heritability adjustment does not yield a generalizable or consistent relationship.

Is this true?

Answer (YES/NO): YES